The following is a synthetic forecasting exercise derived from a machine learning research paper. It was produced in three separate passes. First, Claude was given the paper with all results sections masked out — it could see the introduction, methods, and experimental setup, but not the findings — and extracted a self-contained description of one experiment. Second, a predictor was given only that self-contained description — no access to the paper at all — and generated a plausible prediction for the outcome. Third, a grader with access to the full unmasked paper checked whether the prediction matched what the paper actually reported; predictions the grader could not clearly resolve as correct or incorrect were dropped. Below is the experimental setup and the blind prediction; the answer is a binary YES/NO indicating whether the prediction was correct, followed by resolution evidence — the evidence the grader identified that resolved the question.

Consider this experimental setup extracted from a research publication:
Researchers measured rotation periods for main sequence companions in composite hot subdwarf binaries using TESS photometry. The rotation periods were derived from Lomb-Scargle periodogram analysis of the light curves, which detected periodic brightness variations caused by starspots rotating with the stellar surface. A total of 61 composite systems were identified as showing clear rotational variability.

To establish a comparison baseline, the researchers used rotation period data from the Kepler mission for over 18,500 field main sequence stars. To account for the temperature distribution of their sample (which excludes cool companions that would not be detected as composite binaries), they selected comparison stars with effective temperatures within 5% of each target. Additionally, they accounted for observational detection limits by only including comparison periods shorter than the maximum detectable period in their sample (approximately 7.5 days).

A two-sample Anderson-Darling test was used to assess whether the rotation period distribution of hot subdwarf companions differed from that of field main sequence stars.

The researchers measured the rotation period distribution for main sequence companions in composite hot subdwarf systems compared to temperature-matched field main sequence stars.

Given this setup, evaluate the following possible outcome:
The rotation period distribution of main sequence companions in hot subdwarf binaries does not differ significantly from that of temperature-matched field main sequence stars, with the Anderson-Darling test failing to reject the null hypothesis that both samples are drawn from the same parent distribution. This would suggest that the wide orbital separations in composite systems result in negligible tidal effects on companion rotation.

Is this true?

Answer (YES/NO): NO